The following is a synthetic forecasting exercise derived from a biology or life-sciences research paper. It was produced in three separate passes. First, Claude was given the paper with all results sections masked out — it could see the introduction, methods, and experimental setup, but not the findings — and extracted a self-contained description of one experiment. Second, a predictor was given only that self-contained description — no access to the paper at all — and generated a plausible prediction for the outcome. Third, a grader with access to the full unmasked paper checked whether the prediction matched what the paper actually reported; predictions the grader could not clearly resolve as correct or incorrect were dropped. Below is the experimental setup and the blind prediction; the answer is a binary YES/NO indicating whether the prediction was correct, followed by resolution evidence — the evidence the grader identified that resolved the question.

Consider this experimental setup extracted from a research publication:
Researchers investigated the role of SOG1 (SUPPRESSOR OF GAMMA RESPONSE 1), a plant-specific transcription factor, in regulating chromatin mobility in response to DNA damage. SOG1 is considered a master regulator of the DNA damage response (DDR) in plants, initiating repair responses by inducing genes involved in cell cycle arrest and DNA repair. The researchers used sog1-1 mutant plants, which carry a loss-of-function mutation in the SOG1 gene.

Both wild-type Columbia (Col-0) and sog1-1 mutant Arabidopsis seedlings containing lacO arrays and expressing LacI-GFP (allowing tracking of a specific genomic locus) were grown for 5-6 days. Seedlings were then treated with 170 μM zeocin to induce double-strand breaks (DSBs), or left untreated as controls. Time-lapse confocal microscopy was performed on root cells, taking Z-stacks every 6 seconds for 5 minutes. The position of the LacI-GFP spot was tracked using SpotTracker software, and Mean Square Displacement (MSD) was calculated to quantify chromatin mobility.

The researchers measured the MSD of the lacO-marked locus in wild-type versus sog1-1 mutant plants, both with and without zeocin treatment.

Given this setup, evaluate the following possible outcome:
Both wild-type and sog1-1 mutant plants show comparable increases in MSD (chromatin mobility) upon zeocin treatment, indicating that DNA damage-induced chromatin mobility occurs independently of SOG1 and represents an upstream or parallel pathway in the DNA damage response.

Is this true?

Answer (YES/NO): NO